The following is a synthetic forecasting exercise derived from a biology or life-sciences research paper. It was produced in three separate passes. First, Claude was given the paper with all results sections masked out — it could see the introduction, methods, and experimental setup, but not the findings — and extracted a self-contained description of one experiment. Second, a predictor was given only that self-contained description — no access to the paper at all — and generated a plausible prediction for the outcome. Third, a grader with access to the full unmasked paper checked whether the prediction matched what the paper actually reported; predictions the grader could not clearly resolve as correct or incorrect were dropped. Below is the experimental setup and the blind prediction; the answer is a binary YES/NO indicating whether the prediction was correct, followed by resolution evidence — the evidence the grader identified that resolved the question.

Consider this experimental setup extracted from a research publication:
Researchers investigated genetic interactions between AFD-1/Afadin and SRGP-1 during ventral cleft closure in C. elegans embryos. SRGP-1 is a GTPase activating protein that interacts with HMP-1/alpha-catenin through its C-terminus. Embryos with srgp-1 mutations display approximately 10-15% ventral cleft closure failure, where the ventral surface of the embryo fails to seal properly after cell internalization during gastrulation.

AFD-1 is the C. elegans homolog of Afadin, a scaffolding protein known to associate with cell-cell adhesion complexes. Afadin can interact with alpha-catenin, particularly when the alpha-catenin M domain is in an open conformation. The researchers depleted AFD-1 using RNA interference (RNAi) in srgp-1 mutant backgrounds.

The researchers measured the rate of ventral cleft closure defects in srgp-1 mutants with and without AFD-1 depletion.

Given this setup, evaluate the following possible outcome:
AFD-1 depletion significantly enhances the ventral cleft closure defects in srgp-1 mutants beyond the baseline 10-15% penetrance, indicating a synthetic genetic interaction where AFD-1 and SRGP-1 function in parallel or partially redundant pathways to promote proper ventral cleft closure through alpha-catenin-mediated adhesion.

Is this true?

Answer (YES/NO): YES